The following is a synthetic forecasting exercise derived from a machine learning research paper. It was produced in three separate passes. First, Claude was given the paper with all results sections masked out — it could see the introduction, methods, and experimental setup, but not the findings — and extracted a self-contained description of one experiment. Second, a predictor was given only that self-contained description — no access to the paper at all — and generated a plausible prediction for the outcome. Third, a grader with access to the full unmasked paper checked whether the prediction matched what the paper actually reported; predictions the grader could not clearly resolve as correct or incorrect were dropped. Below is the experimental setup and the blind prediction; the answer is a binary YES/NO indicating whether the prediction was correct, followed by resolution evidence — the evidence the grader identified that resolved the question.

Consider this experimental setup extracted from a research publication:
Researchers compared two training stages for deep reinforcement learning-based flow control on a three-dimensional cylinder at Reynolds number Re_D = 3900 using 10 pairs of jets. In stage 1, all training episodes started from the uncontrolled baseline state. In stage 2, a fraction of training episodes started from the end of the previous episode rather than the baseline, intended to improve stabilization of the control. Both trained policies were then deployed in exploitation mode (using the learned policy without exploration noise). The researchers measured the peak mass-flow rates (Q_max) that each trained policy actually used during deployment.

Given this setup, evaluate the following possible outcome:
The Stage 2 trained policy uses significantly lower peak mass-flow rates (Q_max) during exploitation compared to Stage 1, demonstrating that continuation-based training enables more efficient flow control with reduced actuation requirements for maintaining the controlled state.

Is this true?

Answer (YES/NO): YES